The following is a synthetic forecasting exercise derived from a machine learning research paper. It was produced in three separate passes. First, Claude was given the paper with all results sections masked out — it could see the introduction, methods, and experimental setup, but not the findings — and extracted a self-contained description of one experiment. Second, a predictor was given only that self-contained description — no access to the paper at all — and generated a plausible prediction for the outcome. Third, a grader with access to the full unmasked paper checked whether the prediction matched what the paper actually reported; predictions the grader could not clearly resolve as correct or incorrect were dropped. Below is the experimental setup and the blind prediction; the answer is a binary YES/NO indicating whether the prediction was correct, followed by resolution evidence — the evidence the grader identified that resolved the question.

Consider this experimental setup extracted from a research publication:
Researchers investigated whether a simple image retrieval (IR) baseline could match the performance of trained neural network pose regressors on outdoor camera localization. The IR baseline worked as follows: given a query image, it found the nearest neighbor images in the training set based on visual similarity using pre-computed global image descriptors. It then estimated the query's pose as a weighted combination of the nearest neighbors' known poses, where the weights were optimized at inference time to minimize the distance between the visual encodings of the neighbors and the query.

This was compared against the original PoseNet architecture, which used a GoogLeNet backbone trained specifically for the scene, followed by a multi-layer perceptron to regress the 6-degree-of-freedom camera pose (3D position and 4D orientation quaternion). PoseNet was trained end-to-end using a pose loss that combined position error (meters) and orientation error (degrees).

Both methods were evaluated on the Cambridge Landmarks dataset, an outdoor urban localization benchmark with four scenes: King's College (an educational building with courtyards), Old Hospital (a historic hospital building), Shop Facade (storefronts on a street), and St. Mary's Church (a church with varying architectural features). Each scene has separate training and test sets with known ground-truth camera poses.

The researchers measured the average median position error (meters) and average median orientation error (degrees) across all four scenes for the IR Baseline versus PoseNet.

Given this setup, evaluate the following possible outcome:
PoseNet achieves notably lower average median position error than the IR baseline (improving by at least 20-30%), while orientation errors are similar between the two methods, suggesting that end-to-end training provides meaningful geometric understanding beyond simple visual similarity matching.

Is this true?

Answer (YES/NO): NO